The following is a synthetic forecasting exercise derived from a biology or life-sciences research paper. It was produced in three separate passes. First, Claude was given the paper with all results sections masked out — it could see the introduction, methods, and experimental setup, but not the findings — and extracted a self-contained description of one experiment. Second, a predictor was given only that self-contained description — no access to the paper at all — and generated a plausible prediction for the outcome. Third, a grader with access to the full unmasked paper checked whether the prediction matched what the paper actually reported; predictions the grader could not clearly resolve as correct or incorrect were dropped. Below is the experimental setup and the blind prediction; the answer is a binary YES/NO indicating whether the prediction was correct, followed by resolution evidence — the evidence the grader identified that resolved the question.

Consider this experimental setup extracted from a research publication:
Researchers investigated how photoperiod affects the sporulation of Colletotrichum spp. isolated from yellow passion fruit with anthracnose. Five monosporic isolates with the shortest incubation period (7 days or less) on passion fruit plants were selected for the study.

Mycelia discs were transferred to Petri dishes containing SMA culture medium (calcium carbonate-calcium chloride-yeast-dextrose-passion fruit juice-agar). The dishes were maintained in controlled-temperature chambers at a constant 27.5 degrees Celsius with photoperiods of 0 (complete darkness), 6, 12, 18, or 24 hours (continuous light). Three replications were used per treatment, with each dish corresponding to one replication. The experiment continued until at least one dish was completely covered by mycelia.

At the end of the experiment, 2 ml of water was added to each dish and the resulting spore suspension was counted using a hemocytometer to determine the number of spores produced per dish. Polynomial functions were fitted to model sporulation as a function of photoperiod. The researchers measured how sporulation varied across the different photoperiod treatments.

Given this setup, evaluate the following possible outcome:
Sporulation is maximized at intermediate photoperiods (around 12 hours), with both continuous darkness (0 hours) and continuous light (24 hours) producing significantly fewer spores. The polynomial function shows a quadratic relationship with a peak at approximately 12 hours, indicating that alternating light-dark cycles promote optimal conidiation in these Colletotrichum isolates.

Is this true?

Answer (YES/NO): NO